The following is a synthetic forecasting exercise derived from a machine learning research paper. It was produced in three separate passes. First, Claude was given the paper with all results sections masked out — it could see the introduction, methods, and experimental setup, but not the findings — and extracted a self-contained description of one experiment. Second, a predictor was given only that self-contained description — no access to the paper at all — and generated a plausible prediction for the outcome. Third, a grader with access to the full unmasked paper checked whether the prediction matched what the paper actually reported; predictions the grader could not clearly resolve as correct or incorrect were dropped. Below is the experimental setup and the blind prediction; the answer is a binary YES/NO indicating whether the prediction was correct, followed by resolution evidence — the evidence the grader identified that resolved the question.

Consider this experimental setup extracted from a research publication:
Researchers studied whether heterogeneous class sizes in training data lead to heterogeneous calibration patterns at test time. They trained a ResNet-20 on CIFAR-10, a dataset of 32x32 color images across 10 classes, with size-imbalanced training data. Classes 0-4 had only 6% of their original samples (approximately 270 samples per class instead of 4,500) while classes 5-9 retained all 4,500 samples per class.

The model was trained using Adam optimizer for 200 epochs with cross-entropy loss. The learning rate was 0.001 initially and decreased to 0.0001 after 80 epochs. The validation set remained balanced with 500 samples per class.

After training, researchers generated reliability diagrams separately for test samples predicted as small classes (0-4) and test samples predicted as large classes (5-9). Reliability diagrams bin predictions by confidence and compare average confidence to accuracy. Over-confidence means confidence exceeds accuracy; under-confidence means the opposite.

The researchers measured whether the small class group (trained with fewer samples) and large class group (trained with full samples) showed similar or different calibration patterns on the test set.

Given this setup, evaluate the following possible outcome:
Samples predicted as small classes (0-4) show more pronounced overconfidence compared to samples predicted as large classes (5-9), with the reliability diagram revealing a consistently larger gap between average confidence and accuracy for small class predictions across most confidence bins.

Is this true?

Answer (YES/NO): YES